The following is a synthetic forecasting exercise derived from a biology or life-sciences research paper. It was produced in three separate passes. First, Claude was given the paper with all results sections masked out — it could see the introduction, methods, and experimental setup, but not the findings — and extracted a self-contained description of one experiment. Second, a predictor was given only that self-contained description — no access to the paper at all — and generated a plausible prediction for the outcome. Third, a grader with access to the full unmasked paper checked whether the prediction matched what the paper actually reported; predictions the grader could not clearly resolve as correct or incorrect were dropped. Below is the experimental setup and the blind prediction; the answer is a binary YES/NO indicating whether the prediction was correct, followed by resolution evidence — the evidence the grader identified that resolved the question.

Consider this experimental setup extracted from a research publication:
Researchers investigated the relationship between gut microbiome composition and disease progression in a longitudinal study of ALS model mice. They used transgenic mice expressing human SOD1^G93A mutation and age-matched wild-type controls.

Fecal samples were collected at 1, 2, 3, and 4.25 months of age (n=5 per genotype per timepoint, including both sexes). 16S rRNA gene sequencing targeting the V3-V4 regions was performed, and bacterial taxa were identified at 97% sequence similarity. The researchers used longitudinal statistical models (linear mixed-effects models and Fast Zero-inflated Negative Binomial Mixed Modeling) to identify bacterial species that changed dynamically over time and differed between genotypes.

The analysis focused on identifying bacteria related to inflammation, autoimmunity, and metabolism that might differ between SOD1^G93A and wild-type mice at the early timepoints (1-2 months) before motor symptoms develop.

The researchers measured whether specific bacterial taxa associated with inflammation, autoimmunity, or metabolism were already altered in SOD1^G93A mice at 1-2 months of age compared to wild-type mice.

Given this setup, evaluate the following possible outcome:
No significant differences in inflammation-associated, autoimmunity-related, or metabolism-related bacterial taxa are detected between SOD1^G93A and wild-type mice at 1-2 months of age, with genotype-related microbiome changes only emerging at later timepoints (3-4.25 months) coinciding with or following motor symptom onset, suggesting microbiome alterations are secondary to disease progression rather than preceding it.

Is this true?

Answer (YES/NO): NO